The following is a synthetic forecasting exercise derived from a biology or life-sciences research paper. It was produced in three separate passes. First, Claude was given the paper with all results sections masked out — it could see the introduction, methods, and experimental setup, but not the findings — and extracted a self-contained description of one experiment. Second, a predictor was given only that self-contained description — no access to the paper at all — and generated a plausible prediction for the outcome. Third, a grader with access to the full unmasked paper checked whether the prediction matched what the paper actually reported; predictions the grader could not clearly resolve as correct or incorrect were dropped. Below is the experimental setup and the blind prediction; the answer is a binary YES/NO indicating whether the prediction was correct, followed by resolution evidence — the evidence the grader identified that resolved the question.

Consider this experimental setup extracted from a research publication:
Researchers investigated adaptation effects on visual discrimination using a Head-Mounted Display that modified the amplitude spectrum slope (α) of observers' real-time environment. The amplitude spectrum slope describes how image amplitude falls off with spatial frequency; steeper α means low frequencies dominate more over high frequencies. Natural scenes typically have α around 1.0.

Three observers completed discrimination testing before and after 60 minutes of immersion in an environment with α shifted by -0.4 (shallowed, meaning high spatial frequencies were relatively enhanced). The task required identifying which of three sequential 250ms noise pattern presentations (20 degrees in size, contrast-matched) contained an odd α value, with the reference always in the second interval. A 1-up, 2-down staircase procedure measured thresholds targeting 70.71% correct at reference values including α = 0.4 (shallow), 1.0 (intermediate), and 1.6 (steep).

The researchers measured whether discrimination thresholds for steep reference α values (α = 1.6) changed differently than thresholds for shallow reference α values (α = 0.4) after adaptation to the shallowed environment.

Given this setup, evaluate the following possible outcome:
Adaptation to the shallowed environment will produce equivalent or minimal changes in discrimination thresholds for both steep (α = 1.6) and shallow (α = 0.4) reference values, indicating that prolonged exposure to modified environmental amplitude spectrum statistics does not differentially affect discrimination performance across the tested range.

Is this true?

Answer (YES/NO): NO